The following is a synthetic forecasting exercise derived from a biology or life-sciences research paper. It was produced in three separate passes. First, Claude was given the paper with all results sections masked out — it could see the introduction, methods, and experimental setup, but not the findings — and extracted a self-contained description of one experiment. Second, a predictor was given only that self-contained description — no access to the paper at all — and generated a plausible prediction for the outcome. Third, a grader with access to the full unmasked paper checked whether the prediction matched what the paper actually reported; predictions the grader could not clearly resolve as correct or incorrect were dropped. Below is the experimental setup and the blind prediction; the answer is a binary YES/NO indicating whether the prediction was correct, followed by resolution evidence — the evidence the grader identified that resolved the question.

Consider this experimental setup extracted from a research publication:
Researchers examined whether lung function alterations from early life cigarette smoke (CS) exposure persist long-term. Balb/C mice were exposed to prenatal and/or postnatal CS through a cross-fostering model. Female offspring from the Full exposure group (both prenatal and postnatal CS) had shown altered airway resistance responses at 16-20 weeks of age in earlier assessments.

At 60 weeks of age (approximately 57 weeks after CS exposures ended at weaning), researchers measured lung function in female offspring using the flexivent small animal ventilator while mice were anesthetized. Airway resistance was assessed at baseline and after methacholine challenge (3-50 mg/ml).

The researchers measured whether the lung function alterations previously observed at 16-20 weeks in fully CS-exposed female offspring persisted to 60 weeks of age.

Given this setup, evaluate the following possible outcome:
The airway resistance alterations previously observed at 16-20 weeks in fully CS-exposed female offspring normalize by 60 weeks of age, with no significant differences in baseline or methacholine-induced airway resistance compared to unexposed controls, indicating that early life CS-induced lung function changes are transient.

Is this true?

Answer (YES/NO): YES